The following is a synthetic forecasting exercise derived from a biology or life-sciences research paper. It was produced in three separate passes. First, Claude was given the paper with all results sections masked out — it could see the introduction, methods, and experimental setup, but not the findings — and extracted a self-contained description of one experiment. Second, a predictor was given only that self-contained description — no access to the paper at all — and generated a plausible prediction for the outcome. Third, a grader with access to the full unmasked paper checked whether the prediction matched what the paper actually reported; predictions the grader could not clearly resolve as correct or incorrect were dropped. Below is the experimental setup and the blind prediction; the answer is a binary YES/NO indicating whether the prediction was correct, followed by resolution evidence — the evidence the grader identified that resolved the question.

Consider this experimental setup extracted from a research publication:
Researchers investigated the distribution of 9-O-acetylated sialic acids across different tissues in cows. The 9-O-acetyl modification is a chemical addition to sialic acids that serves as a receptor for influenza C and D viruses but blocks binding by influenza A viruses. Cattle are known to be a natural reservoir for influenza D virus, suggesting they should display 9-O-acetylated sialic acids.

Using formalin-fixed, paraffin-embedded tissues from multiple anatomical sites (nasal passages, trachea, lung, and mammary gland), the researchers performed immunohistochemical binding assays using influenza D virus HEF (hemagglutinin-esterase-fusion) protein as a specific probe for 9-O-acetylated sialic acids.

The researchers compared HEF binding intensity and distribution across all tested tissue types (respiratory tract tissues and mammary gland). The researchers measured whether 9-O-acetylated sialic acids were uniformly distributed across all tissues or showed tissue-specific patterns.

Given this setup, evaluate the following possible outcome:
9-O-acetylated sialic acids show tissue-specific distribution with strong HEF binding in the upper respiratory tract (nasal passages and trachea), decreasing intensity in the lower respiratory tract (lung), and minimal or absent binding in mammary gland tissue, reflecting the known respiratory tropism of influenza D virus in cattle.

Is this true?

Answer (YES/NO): NO